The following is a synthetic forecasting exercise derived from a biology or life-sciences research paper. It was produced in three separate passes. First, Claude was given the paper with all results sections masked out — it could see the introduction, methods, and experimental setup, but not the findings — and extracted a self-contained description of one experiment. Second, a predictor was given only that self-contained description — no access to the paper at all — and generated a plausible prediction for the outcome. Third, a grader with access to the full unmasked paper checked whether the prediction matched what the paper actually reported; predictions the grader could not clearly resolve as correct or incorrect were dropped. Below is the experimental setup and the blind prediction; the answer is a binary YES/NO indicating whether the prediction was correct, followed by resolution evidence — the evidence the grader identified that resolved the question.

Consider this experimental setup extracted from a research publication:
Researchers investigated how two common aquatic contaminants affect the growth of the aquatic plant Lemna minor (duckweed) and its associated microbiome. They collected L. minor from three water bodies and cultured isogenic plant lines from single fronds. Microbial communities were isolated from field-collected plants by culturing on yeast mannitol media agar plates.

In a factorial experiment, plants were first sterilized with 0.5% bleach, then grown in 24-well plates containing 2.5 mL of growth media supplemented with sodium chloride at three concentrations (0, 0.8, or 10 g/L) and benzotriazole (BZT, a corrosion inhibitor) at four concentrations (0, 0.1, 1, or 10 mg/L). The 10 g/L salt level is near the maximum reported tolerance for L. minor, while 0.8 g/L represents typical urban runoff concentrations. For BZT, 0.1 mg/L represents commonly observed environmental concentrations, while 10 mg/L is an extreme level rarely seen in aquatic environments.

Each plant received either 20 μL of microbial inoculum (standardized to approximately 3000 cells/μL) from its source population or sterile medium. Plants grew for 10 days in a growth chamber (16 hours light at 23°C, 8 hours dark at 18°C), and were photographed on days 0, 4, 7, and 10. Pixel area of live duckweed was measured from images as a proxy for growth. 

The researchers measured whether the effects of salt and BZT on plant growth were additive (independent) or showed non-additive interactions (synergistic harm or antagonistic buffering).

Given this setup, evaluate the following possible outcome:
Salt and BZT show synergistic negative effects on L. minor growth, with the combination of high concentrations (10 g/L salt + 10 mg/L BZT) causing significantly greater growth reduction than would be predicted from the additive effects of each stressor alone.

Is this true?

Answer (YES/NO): NO